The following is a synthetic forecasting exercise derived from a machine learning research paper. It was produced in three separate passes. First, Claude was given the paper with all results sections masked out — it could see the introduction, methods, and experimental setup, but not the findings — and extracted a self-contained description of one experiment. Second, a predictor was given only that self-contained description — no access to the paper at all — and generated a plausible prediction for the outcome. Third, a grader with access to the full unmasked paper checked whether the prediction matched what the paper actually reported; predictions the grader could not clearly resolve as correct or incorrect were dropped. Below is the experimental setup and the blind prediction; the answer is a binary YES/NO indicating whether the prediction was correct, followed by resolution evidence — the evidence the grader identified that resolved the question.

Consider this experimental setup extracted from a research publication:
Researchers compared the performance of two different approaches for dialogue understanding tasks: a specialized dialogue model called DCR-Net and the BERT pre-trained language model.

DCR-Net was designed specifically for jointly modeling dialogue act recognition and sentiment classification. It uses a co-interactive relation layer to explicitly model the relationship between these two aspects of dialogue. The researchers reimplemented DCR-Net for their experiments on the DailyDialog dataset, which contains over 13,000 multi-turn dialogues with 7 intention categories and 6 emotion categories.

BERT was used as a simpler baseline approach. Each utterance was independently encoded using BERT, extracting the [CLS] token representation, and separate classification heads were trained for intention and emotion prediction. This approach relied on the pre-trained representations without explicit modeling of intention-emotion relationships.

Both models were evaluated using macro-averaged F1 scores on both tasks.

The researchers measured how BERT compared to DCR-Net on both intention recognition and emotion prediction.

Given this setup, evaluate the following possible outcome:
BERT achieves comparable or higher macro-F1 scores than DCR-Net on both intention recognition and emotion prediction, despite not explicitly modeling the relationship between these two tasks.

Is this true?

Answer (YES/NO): YES